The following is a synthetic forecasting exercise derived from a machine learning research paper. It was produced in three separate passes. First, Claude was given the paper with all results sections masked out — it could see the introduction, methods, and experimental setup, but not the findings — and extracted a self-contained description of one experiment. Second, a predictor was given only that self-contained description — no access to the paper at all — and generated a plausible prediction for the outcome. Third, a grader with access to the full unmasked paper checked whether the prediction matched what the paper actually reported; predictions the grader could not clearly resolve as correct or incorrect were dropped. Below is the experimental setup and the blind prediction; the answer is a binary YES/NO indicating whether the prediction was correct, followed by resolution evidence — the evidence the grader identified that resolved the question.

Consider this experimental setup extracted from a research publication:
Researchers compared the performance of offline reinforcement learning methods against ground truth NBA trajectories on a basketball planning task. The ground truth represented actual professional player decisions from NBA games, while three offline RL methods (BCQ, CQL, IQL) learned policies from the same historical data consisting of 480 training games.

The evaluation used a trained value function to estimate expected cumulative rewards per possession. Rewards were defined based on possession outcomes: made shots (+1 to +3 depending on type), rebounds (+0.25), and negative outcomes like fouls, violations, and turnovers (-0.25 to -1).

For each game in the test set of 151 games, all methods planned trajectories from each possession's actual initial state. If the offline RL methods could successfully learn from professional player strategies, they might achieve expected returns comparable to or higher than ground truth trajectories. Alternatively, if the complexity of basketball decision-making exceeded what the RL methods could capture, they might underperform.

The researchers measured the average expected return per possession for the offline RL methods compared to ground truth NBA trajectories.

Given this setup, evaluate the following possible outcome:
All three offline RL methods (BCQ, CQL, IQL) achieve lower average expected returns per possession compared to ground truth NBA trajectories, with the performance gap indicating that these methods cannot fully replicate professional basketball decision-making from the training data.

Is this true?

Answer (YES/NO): NO